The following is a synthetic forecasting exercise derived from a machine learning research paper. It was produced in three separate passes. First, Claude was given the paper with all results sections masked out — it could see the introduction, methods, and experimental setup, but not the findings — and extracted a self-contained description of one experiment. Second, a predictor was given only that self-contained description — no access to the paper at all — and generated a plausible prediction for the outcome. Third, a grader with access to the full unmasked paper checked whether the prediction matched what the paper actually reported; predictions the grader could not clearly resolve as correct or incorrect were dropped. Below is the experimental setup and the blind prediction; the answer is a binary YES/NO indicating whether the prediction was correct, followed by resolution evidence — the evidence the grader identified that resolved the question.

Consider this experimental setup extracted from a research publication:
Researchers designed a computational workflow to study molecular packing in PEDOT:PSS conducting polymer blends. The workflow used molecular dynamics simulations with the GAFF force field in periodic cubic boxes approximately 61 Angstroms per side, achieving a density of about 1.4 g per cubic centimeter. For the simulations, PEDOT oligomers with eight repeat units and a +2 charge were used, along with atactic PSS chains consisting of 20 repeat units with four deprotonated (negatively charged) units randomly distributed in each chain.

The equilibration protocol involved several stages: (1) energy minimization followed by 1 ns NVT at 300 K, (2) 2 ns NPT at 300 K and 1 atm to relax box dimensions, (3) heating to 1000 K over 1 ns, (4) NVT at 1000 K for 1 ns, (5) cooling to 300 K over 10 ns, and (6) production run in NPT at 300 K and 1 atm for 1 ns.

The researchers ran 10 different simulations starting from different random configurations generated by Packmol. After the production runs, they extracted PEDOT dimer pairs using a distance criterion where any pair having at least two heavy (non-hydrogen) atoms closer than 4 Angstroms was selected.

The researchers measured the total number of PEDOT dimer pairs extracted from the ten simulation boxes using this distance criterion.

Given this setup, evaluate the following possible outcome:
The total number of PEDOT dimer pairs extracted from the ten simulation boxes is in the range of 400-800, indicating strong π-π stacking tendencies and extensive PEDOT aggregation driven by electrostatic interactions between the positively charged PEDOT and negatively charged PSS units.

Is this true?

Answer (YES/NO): NO